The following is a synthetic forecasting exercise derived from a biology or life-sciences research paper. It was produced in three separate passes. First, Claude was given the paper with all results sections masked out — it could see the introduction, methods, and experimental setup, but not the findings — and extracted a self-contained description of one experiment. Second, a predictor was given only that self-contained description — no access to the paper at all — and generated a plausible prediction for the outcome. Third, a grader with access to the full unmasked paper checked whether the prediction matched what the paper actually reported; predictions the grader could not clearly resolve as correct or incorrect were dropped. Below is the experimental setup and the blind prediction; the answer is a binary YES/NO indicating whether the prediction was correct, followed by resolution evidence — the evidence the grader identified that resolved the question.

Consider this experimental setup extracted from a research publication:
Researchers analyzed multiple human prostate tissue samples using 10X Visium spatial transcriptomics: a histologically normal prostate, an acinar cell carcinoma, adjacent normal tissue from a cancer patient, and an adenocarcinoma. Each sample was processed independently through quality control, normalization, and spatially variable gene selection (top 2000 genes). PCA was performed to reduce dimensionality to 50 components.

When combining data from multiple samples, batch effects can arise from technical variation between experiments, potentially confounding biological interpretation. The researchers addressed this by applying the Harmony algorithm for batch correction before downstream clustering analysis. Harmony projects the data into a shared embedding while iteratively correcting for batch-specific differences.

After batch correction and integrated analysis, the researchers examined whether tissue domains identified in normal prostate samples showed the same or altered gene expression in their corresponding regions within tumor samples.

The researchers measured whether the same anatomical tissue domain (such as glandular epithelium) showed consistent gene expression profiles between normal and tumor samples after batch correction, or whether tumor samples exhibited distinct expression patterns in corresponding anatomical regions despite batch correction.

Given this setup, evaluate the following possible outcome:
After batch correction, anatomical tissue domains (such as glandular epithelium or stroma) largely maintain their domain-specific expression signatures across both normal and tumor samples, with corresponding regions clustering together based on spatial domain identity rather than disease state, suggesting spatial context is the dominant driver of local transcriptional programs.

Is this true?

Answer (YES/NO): NO